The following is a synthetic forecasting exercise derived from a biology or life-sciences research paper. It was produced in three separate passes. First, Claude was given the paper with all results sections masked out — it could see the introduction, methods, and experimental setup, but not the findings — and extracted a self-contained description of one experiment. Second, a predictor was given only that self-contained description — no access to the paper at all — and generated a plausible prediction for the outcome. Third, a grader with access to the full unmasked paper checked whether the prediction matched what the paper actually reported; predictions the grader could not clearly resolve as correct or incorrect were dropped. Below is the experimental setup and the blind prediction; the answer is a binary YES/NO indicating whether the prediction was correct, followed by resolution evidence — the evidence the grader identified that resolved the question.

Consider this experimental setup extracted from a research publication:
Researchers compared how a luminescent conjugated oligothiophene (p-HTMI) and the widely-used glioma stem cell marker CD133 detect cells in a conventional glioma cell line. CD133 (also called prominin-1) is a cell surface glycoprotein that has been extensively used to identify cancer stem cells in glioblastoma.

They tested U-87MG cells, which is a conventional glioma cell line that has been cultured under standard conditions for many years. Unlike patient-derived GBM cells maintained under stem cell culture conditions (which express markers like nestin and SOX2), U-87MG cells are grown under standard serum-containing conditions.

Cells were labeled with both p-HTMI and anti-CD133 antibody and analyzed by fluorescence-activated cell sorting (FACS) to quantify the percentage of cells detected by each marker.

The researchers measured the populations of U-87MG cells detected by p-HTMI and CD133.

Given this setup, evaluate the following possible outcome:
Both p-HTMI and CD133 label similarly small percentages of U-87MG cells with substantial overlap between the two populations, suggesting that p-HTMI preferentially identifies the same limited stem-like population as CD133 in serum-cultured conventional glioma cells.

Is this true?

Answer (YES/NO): NO